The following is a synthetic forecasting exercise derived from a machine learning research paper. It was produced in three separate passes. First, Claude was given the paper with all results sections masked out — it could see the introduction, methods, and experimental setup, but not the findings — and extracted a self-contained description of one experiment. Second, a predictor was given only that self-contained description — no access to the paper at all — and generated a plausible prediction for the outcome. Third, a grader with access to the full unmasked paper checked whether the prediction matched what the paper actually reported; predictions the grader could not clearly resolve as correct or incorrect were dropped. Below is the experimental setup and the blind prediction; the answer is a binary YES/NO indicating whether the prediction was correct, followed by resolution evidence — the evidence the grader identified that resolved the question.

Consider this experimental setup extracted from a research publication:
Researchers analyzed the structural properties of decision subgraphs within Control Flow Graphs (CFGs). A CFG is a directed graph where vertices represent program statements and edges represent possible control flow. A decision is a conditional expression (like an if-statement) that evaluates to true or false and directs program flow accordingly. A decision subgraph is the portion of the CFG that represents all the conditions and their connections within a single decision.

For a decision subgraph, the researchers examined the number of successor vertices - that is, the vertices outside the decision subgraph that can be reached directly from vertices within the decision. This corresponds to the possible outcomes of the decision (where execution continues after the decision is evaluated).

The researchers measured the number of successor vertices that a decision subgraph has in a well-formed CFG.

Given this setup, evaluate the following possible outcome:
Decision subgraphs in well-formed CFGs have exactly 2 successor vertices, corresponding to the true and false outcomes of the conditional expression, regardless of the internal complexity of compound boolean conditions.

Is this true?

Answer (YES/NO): YES